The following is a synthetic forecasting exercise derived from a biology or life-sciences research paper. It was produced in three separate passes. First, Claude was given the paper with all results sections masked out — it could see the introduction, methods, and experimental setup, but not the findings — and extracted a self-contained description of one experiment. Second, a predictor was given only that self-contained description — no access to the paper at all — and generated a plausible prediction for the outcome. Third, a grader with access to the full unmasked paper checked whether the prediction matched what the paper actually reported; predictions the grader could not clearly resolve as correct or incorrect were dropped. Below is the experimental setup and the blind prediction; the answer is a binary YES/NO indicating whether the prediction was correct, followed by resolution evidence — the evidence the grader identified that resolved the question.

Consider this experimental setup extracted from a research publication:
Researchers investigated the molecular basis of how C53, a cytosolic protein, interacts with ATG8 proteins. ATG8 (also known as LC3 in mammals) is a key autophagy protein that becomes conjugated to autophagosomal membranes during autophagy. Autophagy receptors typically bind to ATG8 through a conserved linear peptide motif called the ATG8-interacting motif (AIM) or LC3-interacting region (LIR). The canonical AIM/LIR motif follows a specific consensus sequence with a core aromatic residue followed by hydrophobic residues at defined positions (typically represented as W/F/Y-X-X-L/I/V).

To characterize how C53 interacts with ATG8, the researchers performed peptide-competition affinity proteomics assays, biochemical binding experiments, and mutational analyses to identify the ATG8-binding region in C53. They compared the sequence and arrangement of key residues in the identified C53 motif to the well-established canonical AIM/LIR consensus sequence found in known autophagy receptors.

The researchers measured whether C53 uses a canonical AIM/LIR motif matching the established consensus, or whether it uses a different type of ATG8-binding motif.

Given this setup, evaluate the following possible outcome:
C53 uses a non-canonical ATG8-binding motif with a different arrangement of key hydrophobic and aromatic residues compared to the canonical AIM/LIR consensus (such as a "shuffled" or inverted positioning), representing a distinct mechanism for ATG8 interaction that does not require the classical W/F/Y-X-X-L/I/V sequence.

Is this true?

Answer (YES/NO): YES